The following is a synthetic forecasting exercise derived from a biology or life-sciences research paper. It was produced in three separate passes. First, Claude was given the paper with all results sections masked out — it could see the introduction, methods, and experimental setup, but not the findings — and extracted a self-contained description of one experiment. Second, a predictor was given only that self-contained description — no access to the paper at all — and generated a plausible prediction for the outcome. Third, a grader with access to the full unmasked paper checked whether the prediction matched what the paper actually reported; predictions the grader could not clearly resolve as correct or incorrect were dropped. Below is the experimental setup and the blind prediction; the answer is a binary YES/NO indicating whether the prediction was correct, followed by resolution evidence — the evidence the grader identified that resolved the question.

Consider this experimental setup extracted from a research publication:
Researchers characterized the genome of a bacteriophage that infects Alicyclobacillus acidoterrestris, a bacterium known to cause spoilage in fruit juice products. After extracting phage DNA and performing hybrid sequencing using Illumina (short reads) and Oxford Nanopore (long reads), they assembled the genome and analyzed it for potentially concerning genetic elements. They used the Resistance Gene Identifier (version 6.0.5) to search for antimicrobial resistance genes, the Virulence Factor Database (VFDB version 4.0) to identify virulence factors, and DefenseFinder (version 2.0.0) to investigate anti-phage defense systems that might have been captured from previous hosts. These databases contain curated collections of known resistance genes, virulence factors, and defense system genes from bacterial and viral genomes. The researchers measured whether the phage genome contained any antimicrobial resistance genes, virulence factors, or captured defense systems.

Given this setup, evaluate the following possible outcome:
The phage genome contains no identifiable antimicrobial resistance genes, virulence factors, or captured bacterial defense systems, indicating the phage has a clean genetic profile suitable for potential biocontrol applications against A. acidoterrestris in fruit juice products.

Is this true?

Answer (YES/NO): YES